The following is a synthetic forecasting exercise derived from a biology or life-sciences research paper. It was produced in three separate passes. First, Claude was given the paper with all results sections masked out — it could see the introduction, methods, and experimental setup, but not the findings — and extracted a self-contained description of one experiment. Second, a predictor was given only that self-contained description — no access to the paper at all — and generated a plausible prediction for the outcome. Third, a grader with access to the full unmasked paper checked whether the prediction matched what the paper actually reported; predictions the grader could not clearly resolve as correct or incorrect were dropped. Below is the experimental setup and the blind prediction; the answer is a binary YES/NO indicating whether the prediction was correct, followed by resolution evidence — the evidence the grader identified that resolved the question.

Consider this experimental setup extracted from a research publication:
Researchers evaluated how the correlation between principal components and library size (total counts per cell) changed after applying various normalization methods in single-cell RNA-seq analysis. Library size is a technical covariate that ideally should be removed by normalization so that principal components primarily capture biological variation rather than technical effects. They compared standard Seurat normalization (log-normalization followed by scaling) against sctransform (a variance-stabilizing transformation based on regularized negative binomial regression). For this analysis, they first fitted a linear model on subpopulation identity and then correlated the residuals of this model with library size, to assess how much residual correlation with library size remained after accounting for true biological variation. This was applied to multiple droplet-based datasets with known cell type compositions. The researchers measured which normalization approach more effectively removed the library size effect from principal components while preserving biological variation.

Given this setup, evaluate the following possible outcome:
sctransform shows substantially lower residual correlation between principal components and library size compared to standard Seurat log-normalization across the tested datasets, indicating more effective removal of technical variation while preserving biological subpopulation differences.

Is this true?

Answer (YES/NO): YES